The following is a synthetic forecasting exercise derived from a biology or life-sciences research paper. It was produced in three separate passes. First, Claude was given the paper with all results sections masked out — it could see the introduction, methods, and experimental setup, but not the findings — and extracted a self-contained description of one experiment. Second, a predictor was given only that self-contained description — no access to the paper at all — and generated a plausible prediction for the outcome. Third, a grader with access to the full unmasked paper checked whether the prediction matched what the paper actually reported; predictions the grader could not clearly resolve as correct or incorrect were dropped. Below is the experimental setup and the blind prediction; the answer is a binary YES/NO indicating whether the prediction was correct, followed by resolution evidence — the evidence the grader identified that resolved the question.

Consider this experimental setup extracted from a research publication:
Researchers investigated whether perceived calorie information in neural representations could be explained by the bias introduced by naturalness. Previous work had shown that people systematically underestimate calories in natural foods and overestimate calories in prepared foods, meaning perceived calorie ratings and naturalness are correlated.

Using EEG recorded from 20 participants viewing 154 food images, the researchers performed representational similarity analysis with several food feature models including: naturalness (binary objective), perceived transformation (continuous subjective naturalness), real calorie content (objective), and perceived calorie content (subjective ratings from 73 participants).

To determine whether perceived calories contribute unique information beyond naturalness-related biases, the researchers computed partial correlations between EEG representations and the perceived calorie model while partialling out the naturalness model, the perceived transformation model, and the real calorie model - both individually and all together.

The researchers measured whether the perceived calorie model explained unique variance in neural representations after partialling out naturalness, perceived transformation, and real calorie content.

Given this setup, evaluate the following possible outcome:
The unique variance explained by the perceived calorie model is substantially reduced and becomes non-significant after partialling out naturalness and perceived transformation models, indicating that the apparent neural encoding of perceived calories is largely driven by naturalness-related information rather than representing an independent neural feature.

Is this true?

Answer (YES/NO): YES